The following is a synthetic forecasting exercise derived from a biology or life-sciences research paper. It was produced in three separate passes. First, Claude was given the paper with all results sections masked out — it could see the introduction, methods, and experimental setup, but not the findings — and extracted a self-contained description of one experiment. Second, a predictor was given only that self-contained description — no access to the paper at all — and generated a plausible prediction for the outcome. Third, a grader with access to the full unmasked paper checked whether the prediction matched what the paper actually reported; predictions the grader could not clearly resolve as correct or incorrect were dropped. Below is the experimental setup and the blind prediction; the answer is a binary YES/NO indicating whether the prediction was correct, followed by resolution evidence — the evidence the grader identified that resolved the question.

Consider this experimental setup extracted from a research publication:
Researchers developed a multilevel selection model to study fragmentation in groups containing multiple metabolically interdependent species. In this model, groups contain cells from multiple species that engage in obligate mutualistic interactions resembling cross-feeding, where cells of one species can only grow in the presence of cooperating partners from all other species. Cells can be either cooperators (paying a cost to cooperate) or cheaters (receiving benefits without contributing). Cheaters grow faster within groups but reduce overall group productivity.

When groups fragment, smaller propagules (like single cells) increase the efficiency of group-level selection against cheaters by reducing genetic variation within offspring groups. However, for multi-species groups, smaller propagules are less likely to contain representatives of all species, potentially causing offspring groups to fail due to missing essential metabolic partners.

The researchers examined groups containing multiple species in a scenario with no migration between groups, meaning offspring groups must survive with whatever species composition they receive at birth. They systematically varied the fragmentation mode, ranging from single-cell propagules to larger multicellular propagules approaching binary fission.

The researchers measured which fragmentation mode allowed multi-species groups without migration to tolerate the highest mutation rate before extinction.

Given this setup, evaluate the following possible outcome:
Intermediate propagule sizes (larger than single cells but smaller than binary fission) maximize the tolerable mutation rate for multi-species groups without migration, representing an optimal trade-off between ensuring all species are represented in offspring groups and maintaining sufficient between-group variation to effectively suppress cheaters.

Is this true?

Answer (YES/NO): NO